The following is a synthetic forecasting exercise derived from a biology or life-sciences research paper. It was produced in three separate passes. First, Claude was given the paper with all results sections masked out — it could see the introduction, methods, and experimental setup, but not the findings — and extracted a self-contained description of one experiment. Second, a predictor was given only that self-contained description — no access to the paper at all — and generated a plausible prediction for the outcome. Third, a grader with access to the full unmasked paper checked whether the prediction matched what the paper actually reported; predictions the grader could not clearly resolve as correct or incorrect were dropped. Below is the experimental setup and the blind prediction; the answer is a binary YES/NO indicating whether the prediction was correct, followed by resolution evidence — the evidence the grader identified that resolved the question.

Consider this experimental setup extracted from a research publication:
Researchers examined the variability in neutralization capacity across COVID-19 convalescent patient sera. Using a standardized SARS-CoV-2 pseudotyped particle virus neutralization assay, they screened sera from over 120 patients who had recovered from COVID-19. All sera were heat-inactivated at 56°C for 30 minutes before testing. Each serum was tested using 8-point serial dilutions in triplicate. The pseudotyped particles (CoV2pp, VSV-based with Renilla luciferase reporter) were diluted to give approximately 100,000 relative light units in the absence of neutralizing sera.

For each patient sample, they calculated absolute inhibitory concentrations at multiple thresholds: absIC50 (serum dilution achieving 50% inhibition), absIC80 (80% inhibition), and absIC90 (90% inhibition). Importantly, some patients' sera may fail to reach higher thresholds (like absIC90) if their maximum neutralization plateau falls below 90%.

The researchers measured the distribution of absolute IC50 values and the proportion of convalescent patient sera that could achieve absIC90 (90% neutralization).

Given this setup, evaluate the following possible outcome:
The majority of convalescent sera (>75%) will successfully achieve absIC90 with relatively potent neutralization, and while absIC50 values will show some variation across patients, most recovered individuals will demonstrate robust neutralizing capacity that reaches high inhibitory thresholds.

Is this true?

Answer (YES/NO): NO